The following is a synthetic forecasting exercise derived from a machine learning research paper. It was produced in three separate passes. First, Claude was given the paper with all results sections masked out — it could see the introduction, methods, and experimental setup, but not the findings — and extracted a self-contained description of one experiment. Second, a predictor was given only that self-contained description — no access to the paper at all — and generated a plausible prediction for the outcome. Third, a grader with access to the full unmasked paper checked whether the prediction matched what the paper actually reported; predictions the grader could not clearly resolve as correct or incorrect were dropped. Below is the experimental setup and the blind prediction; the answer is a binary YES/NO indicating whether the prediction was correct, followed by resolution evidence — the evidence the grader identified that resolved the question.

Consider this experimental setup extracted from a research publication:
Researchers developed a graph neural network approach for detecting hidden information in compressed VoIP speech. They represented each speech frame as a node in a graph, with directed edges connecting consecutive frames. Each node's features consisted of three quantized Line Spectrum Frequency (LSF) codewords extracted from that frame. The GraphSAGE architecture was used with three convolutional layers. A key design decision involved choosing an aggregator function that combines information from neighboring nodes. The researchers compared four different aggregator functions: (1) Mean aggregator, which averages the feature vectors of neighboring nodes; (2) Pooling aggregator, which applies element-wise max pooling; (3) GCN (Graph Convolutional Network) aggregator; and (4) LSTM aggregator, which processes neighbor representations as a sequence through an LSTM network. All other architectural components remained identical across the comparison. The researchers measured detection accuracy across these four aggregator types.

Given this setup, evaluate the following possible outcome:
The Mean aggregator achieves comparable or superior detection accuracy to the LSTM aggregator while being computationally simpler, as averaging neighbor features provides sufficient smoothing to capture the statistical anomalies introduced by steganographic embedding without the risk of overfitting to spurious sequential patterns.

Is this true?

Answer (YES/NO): NO